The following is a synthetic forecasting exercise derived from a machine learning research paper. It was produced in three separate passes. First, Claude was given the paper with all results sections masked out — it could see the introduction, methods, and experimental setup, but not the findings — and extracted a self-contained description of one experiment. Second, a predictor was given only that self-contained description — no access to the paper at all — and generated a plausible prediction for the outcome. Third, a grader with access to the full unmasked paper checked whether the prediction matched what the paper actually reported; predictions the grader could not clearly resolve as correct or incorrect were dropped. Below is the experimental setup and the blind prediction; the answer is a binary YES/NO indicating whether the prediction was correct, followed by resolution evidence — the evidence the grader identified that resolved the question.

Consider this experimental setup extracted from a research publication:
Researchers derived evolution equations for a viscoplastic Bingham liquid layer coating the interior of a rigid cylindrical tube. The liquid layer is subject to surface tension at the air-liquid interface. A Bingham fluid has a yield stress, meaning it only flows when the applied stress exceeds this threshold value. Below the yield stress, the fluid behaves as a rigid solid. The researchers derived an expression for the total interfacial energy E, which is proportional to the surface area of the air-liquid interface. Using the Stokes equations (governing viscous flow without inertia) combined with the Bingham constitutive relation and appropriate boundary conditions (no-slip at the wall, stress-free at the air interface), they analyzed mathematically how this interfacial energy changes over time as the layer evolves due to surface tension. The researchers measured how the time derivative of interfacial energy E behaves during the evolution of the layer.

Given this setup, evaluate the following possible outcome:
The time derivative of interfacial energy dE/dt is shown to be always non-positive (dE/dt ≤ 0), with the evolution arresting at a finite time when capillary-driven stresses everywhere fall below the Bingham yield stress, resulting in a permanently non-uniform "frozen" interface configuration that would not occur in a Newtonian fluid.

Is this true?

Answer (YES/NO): NO